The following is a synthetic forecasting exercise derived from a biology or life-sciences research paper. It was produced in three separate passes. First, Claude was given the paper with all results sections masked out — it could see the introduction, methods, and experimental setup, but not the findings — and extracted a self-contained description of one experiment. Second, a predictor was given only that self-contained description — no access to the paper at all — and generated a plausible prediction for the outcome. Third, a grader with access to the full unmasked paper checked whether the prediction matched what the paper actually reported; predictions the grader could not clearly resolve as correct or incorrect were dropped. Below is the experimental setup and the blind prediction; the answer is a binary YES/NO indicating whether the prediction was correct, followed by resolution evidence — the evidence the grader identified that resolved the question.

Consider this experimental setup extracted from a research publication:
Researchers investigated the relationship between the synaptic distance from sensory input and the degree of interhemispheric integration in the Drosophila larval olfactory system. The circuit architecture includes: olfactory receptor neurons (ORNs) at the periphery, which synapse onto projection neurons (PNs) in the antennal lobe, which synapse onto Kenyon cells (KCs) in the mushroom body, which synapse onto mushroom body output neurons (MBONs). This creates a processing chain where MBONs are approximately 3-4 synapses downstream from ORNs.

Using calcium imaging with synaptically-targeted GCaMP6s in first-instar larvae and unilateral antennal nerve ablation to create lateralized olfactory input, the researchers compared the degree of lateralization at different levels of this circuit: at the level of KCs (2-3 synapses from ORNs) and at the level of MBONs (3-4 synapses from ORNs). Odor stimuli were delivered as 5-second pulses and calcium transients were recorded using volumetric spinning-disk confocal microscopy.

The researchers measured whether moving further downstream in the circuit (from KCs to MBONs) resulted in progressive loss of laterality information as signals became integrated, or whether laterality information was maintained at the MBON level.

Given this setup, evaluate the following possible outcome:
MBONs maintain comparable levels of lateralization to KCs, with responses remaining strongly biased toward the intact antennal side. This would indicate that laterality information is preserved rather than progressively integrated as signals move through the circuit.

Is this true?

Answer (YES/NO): NO